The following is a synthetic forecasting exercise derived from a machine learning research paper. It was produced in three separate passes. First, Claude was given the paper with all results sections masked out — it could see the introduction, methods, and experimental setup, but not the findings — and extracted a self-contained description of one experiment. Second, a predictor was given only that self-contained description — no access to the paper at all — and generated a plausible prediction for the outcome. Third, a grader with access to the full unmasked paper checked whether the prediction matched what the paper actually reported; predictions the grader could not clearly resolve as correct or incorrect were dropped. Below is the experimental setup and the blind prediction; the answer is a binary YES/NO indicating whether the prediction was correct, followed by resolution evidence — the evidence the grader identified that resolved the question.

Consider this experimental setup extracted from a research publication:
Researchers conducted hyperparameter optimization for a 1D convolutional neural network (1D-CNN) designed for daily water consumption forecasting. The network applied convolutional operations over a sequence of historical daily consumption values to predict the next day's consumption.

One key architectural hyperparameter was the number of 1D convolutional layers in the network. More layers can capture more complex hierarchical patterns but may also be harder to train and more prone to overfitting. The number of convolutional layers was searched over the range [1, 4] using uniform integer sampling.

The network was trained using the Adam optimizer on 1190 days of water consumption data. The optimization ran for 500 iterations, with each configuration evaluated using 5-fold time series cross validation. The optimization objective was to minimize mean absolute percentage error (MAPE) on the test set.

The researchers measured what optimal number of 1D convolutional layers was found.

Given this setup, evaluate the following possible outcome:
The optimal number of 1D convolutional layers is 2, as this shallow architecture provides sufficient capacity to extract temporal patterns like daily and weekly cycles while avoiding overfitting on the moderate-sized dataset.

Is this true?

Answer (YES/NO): YES